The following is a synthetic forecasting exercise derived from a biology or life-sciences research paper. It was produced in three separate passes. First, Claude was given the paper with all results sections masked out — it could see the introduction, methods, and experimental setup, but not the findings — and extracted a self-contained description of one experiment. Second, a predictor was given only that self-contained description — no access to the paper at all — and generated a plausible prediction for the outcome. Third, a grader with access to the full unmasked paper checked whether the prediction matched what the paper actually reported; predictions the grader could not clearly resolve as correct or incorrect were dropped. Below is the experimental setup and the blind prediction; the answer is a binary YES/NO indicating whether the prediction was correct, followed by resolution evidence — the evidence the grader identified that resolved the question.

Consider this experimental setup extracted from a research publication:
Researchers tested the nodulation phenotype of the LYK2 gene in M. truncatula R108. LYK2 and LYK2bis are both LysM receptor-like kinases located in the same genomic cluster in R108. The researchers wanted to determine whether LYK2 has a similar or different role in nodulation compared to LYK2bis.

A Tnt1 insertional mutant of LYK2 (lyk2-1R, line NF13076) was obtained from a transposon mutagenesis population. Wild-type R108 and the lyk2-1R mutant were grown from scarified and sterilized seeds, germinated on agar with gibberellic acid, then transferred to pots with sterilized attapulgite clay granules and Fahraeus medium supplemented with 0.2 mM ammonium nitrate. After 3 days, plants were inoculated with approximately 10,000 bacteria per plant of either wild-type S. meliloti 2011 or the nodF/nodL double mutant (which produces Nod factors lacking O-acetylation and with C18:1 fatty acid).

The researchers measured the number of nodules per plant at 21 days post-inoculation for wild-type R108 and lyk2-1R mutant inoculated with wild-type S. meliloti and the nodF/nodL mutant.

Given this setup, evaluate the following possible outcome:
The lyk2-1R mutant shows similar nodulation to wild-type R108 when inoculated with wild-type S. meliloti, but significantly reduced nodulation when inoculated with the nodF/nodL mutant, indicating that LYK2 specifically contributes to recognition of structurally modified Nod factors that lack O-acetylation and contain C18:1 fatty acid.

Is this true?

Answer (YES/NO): NO